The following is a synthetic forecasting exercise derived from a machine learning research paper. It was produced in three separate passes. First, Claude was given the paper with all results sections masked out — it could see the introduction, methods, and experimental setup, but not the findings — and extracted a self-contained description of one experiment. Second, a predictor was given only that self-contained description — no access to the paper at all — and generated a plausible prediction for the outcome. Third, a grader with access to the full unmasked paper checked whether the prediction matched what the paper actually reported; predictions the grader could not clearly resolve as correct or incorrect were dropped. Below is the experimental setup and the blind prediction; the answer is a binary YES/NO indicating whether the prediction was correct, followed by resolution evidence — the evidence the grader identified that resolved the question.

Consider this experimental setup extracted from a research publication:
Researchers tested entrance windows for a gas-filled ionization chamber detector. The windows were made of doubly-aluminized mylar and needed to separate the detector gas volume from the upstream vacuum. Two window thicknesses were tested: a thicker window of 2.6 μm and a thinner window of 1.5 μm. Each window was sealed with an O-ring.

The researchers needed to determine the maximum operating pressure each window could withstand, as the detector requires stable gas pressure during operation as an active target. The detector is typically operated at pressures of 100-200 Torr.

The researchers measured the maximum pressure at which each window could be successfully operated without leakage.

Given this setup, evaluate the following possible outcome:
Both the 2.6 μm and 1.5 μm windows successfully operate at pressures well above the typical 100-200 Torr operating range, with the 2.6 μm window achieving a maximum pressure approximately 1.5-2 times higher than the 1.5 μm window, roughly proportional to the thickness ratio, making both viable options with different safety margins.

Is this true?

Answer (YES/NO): NO